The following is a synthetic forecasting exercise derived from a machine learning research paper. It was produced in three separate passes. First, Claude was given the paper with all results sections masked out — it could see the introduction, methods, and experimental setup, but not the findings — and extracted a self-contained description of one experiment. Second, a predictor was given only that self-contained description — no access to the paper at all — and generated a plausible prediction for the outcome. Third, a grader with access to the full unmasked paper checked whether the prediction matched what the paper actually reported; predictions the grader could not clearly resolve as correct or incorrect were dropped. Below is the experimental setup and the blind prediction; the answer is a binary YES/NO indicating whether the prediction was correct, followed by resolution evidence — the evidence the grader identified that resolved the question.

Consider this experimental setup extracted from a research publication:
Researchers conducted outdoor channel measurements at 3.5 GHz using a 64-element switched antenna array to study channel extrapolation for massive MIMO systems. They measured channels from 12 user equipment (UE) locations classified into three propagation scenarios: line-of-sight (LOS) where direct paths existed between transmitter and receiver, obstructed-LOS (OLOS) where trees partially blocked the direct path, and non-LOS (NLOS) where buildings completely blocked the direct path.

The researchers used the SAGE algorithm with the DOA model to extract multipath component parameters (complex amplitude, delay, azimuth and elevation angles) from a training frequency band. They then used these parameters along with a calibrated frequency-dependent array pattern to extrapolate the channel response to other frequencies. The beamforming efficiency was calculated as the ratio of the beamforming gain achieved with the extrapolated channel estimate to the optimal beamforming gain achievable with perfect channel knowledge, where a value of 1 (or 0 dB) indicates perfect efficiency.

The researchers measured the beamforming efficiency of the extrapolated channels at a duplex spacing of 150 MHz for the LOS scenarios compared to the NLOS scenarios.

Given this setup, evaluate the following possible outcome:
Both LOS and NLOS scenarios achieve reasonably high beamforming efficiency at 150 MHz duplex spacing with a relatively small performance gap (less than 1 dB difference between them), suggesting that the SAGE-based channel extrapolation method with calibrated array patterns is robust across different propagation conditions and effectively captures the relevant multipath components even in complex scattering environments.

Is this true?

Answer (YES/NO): NO